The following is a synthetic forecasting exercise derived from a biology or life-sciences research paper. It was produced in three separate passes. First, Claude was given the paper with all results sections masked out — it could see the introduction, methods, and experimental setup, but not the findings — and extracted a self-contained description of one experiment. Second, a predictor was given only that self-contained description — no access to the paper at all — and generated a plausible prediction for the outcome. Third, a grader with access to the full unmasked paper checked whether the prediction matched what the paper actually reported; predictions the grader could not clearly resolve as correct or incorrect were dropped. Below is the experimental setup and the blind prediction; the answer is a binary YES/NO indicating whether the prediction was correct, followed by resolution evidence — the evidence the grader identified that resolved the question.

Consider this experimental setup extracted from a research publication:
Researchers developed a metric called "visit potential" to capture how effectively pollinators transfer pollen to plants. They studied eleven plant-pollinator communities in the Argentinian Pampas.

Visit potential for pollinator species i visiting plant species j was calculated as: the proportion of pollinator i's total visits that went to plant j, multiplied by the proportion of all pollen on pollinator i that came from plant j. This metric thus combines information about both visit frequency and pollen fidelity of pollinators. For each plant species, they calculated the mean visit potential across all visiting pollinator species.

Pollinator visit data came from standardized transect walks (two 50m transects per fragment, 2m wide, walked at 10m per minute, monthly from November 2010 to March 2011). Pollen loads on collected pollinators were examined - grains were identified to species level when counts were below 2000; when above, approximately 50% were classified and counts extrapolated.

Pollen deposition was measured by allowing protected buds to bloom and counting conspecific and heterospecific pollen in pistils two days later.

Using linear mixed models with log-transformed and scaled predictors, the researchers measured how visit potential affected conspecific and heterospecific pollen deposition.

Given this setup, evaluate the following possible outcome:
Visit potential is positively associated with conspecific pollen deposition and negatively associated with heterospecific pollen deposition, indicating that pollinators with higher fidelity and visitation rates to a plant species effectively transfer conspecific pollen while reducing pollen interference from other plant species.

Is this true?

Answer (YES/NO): NO